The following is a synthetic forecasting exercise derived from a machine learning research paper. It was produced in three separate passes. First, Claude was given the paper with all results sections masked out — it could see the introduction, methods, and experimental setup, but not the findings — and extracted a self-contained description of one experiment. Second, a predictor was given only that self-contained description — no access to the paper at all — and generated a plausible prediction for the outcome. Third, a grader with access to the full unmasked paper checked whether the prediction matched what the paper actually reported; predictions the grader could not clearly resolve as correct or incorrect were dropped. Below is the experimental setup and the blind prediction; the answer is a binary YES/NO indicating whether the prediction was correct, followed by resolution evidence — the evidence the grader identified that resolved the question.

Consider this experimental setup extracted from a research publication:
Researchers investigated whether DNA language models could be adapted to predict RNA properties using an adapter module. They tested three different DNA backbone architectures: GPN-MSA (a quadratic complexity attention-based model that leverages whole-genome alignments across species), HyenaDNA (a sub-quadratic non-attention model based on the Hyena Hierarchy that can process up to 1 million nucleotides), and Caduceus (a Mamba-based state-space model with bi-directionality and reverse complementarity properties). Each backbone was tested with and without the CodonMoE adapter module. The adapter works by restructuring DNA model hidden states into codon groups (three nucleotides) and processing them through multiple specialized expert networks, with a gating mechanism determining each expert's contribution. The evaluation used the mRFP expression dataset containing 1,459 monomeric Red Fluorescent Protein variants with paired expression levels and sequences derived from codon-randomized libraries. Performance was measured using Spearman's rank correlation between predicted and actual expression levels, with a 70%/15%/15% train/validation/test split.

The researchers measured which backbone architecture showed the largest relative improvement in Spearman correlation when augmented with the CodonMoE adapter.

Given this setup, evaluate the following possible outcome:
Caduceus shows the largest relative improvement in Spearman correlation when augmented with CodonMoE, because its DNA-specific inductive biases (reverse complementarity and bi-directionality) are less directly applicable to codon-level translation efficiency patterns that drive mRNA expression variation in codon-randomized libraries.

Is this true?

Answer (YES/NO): NO